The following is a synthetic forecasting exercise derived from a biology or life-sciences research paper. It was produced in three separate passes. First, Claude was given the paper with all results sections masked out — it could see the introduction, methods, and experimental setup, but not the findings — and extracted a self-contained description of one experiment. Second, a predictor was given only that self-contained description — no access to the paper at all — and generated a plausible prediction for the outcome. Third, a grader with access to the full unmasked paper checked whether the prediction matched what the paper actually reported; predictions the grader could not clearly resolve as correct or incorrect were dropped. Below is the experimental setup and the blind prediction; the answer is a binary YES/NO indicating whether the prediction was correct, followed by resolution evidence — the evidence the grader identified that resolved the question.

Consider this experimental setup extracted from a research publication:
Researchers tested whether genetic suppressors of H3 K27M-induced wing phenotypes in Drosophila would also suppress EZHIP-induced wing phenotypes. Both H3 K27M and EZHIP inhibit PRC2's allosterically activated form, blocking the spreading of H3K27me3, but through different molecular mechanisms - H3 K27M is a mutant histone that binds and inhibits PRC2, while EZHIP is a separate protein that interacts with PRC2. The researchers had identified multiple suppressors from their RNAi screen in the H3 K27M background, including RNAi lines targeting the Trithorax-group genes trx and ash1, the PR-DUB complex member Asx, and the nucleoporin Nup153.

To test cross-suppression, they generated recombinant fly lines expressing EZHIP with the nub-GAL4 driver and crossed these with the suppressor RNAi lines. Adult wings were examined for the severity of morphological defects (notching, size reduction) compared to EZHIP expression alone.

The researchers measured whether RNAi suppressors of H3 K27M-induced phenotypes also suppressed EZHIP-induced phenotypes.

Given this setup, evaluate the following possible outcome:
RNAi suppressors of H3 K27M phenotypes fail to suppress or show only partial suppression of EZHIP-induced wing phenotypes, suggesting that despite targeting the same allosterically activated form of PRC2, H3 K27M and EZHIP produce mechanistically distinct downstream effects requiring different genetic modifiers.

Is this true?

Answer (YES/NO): NO